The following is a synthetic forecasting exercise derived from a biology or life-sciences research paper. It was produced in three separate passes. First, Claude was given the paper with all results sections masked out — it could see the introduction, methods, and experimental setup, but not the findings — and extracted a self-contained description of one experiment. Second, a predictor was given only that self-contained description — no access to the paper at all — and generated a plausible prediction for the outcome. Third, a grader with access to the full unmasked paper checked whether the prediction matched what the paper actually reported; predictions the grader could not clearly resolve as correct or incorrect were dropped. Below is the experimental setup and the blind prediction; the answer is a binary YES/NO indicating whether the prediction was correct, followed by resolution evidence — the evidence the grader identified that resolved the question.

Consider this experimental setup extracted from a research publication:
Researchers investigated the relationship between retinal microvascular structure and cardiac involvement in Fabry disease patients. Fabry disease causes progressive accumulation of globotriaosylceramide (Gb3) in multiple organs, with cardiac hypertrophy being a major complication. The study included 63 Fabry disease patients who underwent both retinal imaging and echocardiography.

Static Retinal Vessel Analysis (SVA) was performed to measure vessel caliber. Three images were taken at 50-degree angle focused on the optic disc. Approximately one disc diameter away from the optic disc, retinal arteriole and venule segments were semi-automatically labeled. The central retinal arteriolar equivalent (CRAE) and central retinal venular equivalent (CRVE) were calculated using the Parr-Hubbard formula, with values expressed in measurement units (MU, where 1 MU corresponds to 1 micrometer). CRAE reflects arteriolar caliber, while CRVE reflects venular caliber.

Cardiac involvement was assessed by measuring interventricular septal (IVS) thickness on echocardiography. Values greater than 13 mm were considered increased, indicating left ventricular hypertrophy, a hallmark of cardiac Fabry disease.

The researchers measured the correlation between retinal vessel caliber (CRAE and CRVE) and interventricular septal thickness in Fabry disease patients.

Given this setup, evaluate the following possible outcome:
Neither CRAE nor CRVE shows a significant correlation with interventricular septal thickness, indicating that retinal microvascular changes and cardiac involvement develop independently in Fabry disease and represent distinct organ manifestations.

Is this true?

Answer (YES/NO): NO